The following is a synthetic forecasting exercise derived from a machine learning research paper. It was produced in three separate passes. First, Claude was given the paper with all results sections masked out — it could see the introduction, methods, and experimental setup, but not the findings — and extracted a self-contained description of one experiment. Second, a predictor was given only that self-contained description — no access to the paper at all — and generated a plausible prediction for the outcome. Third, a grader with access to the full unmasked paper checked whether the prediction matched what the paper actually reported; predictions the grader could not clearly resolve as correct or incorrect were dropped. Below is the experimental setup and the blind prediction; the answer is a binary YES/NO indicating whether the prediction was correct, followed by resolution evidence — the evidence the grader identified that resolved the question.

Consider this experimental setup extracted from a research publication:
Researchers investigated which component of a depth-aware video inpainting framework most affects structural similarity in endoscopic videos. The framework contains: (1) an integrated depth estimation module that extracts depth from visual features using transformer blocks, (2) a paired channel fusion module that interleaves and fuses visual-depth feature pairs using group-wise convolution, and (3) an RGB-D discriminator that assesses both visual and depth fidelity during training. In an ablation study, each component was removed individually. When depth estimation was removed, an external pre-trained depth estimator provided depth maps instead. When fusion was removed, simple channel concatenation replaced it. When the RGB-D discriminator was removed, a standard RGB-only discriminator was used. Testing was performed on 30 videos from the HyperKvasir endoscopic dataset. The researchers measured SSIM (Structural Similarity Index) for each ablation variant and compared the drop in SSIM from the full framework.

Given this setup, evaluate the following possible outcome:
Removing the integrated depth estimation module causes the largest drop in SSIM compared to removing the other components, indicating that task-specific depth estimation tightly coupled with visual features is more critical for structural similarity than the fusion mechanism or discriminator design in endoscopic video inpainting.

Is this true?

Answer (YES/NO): YES